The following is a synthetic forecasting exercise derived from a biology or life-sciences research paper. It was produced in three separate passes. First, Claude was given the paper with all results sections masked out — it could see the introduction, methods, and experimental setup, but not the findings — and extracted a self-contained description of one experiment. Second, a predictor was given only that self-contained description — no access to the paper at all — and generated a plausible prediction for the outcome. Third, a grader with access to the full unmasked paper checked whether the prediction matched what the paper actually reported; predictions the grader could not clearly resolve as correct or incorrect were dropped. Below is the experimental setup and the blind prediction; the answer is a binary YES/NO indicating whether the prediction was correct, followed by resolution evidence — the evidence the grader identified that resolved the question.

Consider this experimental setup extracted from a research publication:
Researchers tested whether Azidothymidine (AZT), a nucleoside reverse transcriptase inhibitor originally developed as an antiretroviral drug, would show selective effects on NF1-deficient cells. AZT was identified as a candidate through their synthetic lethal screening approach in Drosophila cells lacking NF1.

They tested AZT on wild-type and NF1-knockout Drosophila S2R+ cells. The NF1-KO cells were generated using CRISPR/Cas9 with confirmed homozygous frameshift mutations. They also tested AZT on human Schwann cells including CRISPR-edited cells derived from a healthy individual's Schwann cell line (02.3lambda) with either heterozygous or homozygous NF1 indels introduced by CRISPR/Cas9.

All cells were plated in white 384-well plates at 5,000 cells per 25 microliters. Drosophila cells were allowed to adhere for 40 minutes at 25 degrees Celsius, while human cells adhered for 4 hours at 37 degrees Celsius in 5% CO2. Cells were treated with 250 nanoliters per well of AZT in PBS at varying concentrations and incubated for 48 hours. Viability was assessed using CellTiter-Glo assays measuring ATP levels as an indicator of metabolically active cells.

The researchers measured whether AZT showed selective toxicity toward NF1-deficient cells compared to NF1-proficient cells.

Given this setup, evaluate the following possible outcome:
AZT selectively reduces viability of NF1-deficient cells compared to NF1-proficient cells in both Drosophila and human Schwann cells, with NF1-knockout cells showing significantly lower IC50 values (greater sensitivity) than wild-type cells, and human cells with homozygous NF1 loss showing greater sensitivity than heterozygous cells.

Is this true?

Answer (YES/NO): NO